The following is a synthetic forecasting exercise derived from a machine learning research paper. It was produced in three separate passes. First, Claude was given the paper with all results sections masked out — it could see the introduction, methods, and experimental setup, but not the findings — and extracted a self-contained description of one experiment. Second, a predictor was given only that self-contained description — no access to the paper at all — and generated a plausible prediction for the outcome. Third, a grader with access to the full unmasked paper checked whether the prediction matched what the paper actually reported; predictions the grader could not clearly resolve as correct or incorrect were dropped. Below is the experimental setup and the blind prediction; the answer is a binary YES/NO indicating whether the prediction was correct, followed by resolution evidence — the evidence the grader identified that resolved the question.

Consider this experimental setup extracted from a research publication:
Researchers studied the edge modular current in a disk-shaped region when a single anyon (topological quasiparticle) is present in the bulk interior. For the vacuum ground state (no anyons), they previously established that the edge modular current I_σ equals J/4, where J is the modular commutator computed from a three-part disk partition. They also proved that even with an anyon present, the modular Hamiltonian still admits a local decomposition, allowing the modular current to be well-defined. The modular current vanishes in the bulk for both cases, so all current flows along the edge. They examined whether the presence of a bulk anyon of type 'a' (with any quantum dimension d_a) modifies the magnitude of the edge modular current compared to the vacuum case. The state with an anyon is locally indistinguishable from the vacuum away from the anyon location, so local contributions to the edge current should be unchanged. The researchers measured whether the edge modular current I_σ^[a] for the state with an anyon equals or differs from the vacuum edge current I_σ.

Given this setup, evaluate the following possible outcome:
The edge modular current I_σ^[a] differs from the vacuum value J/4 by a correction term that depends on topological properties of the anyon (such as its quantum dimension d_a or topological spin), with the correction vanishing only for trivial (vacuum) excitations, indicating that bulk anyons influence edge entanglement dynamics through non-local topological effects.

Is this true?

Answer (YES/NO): NO